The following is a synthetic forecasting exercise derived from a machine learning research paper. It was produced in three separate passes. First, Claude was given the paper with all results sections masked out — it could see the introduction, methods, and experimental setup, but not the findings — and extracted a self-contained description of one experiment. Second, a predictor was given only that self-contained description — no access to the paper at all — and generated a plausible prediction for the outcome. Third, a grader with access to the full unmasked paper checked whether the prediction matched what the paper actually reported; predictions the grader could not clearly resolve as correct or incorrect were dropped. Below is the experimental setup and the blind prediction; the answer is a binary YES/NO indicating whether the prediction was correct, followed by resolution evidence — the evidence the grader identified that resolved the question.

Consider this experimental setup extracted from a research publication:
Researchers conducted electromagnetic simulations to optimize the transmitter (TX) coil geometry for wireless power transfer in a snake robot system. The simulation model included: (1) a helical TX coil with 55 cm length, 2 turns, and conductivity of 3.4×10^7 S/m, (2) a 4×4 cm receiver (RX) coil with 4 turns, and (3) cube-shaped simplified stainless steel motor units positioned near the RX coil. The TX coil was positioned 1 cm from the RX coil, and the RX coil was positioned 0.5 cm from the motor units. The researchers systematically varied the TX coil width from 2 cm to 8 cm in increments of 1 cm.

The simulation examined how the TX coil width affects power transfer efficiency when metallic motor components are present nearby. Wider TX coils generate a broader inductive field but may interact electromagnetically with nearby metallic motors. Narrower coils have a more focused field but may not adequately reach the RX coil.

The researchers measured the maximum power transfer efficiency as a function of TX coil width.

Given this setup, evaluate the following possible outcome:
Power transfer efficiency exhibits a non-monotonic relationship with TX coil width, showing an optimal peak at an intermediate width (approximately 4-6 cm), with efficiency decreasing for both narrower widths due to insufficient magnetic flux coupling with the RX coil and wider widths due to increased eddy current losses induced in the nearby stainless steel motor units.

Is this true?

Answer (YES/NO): YES